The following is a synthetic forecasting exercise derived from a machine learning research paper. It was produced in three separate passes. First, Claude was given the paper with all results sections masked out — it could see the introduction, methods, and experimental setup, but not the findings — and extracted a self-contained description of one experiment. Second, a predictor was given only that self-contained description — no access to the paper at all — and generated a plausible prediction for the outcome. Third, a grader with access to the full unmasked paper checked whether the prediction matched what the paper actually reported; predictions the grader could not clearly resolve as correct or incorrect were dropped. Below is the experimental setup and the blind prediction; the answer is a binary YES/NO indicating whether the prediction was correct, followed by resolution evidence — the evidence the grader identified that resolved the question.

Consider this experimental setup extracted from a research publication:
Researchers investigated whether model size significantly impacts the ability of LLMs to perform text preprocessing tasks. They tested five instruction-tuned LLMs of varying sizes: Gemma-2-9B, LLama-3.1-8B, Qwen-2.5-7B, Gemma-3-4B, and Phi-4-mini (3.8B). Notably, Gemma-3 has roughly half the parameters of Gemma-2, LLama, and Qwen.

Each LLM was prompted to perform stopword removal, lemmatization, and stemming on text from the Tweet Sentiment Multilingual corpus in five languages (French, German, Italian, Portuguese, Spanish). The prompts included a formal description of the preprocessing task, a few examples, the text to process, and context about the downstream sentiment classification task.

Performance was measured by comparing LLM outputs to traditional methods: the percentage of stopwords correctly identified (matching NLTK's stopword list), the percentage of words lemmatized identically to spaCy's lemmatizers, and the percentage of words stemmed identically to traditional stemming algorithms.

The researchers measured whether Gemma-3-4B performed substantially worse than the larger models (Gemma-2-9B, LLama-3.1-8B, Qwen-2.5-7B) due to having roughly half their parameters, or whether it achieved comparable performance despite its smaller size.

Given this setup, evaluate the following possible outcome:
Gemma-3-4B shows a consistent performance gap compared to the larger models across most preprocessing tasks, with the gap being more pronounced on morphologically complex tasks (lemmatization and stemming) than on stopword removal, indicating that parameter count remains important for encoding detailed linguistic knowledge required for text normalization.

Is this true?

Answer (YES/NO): NO